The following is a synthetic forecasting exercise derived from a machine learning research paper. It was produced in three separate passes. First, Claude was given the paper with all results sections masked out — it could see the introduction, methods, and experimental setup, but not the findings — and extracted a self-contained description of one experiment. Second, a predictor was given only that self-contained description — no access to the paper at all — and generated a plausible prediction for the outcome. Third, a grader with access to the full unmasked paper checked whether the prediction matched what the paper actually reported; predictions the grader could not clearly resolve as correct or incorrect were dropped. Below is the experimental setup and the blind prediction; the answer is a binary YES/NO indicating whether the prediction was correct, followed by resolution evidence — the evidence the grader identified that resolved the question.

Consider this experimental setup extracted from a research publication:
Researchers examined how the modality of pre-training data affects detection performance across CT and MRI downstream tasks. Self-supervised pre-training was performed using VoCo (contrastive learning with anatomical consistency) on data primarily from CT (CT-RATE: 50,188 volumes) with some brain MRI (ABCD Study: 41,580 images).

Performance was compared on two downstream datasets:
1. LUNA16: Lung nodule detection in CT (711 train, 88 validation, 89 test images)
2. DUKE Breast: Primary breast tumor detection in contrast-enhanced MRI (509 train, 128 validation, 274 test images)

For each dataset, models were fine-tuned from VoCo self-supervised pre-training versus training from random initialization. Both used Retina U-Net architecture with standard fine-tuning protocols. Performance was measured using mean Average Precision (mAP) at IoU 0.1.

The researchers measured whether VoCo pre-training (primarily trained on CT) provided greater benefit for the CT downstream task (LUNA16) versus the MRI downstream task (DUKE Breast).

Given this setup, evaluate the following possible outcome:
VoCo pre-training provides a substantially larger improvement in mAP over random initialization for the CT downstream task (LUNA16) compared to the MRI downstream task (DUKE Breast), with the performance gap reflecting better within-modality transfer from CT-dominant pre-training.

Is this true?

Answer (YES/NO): NO